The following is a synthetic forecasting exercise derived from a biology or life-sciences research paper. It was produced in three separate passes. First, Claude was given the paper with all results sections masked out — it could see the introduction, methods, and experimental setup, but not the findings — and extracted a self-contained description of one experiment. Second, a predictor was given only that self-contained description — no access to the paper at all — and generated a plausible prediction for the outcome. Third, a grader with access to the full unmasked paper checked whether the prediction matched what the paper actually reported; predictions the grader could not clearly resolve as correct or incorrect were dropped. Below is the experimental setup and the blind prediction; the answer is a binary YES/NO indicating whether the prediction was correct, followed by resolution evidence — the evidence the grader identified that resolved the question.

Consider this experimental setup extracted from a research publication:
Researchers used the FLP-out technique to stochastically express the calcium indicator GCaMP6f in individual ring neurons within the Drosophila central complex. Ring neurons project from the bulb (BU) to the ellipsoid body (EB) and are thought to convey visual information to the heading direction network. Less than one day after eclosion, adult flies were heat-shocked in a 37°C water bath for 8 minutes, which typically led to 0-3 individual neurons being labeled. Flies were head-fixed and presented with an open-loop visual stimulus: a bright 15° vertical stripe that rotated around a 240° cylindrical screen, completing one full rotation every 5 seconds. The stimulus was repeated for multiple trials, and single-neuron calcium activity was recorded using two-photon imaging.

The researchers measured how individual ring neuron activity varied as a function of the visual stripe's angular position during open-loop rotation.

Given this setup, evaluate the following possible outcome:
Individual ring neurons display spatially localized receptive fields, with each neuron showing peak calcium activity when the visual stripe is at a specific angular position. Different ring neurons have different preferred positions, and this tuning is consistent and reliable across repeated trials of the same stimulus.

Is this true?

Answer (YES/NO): YES